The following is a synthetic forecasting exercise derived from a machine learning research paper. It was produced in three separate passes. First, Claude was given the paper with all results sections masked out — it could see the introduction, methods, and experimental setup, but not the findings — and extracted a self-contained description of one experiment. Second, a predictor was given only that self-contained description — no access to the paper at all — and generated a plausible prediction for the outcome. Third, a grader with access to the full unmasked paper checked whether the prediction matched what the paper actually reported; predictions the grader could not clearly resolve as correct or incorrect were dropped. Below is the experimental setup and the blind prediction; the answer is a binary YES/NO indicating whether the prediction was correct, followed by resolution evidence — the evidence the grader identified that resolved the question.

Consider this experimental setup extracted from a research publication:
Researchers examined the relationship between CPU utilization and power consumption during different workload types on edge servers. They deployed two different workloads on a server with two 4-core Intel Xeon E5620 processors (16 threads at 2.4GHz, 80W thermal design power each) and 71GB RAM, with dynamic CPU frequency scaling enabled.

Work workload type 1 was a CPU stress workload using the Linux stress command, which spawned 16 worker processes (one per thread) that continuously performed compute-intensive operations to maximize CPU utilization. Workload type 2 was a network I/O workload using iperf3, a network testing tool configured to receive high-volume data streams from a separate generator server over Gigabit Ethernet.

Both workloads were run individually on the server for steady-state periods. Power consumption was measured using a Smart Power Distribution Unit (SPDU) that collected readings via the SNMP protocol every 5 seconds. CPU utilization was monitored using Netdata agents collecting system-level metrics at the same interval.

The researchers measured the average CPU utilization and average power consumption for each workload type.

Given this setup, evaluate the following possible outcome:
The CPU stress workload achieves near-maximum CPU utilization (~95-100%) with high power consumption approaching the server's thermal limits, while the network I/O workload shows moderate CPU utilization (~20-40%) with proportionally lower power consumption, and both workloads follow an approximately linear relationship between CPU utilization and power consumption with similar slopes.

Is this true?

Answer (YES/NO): NO